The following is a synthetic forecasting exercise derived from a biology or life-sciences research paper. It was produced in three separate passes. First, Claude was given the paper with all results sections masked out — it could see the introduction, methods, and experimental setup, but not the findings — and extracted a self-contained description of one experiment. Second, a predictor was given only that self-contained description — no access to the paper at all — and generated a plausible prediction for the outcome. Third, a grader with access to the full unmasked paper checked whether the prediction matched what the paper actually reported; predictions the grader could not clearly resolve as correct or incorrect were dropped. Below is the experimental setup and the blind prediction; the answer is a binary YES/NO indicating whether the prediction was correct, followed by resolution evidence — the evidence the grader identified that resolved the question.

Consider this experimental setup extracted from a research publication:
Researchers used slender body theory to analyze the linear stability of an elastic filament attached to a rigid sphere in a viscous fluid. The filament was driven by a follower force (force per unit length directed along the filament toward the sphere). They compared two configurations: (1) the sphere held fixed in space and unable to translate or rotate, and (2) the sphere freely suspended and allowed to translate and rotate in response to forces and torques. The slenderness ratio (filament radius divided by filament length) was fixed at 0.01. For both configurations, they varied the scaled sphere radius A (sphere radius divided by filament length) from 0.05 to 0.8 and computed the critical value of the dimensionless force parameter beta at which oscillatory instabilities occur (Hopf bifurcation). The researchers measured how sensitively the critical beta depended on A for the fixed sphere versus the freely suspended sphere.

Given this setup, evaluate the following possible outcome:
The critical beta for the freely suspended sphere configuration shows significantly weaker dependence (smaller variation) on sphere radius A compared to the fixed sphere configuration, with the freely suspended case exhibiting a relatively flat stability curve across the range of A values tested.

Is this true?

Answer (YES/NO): NO